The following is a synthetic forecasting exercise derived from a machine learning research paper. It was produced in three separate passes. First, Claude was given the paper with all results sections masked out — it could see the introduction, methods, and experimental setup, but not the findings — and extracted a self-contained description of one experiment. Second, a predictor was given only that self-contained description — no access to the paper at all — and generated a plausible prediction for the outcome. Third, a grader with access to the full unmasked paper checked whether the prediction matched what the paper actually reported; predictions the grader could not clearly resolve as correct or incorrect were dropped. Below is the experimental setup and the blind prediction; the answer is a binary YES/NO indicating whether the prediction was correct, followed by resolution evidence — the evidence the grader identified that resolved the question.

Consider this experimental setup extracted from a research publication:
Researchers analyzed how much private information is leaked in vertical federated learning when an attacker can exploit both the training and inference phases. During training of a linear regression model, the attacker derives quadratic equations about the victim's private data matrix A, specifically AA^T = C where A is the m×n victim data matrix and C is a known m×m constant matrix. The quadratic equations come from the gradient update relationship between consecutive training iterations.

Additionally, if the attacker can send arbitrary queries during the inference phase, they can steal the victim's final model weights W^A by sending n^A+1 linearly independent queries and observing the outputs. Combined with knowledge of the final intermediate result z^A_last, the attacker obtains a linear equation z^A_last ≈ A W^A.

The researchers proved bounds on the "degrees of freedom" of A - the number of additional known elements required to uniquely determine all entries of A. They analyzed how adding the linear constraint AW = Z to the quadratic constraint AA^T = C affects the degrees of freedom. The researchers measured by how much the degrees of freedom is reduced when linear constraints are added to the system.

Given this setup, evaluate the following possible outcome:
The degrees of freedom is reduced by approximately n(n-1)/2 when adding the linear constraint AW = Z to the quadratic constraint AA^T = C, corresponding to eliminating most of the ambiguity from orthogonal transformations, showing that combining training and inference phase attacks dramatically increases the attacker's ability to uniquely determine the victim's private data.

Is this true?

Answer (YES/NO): NO